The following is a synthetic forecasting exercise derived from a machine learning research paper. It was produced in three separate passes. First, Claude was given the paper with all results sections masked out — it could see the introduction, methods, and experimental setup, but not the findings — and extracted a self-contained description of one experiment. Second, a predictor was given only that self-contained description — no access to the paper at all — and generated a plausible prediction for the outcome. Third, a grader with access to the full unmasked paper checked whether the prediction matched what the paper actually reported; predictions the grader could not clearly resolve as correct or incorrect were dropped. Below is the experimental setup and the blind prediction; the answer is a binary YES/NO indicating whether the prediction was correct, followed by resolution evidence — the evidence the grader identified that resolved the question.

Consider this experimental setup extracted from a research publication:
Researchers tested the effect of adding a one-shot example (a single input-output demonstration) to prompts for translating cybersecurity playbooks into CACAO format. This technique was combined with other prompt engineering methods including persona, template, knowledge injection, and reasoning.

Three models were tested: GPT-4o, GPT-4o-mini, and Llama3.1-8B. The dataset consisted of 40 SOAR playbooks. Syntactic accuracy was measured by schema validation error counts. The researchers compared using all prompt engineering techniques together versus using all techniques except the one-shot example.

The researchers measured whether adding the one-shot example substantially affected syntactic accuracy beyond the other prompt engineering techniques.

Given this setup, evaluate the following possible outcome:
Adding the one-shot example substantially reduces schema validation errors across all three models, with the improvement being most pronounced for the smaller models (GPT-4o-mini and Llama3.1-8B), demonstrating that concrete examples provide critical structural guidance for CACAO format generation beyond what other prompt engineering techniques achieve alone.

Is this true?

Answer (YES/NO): NO